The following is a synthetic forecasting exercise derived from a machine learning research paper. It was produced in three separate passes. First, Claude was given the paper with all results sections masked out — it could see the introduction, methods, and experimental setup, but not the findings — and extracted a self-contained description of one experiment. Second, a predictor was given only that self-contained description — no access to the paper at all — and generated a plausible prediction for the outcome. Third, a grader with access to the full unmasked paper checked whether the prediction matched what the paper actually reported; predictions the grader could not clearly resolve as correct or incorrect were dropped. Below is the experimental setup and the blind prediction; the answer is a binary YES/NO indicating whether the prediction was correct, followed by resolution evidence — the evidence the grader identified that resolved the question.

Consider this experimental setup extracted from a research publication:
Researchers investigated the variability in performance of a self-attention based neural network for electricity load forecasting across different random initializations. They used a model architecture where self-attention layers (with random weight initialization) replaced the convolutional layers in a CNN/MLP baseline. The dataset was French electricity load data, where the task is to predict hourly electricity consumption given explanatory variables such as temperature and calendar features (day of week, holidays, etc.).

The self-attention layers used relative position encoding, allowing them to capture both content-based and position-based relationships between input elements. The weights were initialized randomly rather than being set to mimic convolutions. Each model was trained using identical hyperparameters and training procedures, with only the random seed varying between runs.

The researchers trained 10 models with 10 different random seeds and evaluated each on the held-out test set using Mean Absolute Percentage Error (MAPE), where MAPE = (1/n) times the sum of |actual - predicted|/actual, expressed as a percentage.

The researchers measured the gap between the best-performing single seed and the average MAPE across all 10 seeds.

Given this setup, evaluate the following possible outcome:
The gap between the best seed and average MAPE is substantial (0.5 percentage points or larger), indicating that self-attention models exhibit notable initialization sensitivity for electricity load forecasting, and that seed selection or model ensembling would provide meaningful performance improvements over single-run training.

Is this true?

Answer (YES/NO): NO